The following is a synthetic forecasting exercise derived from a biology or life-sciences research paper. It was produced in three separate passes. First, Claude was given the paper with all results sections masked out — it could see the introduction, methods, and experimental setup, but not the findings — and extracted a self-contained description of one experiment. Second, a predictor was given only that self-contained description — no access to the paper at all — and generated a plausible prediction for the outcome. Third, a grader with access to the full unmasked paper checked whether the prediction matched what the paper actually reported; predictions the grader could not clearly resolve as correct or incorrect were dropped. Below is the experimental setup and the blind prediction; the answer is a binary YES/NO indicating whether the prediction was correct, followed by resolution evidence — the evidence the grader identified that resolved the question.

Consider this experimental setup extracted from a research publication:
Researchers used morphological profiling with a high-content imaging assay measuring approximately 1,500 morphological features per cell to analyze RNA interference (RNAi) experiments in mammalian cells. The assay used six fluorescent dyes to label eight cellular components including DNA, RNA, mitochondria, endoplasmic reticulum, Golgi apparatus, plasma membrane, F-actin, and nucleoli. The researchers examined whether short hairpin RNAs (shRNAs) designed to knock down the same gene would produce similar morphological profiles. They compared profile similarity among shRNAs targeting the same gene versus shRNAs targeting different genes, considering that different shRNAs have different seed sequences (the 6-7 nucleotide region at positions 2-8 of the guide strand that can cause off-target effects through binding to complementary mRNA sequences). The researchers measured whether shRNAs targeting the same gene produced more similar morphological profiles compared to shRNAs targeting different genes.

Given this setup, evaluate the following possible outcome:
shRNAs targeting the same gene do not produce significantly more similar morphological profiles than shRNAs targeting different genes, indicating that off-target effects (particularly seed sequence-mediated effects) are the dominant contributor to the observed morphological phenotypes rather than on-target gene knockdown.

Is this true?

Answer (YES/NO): YES